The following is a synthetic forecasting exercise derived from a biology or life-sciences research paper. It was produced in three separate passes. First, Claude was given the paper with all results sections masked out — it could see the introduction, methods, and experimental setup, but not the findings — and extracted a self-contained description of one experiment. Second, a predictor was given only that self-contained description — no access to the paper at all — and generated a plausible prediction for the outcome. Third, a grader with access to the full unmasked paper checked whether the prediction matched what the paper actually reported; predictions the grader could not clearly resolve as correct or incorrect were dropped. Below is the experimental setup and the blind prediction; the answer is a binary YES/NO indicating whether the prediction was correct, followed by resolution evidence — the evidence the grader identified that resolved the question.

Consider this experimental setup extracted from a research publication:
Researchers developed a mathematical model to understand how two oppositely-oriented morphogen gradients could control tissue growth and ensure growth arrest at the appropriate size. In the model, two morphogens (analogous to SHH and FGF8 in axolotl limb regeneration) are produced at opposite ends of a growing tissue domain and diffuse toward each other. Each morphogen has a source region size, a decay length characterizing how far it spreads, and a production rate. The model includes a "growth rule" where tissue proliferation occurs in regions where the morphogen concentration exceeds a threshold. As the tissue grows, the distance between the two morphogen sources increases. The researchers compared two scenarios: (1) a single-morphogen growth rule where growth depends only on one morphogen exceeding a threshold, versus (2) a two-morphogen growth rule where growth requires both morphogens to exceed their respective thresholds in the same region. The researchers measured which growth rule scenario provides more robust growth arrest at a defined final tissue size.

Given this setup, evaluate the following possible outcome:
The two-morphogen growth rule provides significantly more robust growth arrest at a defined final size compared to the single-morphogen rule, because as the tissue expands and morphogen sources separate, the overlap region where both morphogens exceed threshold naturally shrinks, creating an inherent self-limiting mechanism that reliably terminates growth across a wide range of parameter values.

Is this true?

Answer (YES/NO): YES